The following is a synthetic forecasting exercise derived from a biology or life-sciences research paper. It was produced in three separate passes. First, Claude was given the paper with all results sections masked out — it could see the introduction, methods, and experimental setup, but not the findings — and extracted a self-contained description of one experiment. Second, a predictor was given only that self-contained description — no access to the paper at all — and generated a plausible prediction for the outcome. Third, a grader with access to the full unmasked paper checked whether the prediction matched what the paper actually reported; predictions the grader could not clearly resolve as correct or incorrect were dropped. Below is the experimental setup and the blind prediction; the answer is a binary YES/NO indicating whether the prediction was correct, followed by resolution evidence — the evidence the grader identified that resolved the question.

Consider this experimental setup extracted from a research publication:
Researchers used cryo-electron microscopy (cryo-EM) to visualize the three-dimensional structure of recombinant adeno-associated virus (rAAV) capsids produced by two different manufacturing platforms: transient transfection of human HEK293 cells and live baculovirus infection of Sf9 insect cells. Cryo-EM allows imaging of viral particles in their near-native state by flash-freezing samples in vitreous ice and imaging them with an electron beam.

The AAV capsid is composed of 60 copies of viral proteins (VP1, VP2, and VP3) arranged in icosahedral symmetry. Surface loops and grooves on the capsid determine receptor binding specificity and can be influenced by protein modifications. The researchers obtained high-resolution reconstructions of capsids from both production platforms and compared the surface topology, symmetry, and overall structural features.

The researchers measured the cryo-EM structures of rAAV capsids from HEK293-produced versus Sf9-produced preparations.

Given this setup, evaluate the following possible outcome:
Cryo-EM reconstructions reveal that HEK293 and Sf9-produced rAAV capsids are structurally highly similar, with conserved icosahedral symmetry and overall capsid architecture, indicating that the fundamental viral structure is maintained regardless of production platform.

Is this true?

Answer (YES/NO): YES